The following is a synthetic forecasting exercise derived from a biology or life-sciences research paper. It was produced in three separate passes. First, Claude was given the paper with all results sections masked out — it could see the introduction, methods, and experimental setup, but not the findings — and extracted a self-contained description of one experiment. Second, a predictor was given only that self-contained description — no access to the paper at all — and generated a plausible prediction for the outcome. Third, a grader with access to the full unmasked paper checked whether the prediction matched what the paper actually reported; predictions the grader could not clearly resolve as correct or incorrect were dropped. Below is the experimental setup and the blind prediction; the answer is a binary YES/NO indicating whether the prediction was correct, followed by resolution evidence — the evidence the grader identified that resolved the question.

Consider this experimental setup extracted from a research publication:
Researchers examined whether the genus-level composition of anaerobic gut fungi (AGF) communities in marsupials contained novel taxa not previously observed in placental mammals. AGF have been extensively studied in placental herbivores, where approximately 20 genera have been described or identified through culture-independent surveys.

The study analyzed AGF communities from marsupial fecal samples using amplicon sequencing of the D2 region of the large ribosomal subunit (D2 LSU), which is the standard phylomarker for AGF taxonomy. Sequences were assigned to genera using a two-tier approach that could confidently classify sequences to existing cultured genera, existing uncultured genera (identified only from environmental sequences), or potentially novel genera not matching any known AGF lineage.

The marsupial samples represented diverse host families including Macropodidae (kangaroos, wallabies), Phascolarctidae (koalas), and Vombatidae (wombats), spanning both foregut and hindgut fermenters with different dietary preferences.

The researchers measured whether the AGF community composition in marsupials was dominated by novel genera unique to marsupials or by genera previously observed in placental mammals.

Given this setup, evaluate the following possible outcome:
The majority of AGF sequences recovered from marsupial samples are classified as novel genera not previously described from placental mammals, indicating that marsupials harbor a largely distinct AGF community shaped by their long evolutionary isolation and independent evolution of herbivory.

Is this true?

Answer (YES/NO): NO